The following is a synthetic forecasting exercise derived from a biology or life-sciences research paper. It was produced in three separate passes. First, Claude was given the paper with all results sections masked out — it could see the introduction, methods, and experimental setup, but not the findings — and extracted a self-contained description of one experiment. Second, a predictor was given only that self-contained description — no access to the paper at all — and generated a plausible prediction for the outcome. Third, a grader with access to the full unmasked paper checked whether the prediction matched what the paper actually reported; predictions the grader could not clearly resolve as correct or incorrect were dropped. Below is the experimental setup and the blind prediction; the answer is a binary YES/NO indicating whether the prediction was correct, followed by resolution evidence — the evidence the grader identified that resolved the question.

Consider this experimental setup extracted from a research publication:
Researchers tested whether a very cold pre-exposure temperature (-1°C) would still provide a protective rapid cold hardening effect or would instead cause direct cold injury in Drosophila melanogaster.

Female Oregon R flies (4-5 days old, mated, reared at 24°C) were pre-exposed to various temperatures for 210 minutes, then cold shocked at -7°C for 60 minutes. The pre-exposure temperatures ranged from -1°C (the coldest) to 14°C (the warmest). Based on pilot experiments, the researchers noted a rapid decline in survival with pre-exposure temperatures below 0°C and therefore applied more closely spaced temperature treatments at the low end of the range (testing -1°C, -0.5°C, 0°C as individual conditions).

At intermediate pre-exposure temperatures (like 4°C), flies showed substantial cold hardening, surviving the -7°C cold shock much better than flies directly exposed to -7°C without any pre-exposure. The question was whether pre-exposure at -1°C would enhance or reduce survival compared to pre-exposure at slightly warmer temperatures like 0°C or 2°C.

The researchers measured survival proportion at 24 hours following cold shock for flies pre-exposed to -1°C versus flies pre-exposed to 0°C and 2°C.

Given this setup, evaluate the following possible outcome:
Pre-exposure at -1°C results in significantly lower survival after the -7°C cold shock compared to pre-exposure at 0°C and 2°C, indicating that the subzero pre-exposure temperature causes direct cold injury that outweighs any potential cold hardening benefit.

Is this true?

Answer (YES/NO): YES